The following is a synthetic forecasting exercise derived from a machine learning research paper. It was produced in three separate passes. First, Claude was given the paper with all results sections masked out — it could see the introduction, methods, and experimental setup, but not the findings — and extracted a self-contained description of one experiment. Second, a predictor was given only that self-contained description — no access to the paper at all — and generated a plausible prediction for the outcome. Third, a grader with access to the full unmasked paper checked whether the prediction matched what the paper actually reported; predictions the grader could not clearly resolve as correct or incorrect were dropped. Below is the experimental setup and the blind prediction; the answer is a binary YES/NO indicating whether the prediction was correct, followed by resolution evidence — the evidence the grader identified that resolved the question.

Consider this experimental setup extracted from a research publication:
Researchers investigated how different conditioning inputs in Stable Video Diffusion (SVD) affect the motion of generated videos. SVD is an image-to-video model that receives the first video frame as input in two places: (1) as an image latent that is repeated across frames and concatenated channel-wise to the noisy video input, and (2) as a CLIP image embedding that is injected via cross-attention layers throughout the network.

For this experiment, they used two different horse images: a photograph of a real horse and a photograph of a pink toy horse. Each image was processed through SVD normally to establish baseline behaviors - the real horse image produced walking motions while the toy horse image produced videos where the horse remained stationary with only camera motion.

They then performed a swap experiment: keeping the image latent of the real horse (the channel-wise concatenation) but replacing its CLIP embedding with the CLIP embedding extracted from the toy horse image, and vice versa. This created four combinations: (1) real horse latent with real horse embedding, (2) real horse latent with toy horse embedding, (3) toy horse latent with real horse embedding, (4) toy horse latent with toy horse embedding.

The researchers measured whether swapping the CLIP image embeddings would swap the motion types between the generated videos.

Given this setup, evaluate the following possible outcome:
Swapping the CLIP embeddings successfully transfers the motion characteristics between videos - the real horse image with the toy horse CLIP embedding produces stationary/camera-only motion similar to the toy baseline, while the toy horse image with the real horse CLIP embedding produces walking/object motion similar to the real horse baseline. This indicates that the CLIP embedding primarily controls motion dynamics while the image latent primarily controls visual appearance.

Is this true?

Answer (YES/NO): YES